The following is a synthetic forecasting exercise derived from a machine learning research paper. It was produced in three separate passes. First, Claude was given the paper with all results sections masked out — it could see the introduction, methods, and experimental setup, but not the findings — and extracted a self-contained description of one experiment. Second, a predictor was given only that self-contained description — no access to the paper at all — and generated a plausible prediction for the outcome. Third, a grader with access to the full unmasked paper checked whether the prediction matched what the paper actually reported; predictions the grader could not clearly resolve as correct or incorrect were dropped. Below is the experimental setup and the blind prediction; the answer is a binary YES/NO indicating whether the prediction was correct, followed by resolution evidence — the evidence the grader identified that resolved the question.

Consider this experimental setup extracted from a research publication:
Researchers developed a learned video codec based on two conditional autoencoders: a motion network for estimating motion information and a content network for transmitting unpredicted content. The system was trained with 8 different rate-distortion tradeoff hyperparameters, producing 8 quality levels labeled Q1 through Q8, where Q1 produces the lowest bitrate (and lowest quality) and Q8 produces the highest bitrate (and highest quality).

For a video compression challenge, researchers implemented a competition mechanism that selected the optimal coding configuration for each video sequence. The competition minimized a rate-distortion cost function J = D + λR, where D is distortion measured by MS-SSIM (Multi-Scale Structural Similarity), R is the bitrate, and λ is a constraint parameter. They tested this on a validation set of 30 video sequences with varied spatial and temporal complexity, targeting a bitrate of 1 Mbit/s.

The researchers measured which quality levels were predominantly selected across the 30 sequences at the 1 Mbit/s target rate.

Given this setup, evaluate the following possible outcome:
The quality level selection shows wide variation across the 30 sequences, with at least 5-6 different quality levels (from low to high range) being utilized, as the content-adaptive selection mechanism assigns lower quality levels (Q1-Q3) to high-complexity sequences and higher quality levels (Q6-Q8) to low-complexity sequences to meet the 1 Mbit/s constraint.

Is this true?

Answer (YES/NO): NO